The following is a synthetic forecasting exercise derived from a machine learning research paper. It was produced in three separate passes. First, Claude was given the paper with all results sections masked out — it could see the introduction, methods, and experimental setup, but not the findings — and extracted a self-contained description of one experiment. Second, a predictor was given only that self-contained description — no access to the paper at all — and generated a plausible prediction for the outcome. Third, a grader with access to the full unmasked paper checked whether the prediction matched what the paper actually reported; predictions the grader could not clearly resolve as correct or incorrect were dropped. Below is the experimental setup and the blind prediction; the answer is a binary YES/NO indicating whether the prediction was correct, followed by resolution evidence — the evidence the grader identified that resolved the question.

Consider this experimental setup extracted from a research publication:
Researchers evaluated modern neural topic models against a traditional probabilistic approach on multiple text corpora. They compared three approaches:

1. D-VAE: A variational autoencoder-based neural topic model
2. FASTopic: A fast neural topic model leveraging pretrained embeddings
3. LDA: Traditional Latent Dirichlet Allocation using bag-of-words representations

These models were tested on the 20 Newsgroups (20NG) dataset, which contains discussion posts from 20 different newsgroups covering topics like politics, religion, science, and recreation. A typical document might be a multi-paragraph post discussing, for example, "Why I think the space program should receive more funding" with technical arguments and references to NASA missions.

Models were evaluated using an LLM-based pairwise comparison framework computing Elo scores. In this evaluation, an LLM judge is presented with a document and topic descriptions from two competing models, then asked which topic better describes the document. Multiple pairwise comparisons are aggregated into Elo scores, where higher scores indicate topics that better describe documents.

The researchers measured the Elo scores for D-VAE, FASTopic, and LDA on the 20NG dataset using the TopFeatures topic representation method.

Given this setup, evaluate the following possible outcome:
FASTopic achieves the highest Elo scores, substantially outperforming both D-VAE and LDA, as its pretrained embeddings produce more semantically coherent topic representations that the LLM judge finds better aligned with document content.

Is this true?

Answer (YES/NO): NO